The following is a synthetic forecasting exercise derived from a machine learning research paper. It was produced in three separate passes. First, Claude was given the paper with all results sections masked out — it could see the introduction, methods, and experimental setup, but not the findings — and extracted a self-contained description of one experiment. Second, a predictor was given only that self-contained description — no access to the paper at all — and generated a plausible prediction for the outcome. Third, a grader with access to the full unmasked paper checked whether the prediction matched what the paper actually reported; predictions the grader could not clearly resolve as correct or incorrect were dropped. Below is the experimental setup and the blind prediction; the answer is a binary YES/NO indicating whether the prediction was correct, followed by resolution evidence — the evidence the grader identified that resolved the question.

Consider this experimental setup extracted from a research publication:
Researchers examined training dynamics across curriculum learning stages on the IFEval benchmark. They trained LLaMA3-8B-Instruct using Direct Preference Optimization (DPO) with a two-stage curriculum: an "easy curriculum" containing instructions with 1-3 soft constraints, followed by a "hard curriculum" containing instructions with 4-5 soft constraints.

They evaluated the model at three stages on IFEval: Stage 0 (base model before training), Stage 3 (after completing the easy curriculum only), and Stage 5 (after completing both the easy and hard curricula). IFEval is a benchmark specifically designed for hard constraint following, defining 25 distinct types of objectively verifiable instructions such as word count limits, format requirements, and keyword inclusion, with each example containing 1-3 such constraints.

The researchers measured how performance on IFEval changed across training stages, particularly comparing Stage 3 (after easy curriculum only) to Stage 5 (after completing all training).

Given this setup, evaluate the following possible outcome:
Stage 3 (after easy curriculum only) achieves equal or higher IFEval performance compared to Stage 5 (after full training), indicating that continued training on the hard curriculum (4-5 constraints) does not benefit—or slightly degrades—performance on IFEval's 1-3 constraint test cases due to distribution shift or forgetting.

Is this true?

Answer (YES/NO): YES